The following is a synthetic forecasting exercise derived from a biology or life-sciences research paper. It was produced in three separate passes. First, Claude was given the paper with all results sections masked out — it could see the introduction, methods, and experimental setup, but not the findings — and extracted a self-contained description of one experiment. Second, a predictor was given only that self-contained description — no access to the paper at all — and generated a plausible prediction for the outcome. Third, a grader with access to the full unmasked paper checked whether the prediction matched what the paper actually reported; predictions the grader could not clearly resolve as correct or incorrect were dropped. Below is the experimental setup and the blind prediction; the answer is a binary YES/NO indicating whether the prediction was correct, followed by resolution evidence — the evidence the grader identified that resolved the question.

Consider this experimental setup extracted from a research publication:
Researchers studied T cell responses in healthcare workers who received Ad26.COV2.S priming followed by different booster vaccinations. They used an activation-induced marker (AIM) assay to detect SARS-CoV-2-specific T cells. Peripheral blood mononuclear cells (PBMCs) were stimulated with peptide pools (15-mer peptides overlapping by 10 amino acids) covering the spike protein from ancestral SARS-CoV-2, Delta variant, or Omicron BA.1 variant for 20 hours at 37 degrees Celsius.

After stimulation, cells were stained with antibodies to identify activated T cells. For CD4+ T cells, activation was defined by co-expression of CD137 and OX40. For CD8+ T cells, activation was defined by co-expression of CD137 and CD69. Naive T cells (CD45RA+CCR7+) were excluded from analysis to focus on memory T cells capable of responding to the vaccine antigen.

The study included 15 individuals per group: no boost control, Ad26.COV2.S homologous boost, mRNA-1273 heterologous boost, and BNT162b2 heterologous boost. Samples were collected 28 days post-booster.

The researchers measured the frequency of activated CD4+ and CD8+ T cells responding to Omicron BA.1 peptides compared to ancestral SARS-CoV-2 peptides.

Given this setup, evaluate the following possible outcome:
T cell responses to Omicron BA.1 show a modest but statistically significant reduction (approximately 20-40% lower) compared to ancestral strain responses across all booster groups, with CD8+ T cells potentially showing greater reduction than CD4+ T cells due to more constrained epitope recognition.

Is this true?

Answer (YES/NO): NO